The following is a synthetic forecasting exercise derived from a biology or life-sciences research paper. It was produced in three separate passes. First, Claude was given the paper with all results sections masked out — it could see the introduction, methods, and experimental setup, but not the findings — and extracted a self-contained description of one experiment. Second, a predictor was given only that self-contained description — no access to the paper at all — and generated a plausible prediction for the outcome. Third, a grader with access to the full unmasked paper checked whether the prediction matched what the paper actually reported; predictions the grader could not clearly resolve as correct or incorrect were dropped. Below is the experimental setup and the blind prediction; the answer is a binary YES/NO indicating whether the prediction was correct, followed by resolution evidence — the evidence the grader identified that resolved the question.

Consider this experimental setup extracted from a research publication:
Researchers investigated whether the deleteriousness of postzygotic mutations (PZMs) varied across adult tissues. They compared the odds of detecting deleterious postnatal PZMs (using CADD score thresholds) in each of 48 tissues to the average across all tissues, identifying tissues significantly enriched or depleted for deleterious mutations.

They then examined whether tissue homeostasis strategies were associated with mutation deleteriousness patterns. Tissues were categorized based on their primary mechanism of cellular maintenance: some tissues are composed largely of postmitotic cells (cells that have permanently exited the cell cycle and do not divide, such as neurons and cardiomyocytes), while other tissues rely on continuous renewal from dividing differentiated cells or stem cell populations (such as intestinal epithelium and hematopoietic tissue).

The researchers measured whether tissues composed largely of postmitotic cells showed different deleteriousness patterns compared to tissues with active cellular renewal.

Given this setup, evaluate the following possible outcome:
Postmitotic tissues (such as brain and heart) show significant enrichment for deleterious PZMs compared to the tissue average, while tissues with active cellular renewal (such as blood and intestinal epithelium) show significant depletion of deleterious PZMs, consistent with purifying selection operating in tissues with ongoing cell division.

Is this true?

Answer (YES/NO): YES